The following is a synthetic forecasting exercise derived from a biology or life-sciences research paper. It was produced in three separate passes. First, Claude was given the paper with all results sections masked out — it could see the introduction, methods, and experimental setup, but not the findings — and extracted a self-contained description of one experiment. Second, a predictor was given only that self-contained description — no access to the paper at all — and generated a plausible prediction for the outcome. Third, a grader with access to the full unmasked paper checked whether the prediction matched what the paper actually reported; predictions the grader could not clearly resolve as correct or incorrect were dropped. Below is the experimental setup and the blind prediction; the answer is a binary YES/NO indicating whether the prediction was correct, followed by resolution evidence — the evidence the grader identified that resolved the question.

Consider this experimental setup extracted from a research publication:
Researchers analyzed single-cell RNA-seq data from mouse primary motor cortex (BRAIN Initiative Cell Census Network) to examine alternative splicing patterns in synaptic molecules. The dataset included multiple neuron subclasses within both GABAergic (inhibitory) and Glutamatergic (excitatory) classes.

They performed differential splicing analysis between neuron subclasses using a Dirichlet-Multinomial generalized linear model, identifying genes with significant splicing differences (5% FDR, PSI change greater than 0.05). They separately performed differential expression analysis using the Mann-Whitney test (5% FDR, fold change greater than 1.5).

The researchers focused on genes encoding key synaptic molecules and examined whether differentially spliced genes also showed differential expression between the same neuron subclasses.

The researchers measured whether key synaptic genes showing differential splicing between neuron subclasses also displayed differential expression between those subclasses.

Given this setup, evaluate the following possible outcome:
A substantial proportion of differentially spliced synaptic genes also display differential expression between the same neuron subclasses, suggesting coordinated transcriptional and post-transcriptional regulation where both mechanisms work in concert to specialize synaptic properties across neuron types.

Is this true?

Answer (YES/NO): NO